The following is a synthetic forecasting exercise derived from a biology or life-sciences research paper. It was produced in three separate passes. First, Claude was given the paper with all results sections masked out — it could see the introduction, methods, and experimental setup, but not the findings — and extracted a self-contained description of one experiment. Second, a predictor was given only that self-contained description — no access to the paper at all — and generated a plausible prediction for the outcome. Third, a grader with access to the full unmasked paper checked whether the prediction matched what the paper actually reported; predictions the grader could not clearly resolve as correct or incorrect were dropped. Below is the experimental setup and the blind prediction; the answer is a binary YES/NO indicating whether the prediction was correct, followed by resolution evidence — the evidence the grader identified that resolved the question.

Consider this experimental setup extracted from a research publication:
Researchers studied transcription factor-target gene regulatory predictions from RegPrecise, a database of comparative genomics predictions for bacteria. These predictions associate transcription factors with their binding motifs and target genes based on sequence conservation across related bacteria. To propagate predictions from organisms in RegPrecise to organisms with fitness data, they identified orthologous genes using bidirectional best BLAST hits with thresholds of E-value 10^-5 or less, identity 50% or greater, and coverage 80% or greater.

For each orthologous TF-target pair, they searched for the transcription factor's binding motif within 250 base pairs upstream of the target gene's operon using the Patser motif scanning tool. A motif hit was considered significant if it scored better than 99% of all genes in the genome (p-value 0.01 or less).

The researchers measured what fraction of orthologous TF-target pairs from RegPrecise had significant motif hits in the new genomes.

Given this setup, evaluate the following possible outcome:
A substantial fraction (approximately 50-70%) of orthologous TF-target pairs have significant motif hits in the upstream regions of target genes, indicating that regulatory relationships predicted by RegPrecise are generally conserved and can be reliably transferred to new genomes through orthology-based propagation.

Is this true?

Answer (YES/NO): YES